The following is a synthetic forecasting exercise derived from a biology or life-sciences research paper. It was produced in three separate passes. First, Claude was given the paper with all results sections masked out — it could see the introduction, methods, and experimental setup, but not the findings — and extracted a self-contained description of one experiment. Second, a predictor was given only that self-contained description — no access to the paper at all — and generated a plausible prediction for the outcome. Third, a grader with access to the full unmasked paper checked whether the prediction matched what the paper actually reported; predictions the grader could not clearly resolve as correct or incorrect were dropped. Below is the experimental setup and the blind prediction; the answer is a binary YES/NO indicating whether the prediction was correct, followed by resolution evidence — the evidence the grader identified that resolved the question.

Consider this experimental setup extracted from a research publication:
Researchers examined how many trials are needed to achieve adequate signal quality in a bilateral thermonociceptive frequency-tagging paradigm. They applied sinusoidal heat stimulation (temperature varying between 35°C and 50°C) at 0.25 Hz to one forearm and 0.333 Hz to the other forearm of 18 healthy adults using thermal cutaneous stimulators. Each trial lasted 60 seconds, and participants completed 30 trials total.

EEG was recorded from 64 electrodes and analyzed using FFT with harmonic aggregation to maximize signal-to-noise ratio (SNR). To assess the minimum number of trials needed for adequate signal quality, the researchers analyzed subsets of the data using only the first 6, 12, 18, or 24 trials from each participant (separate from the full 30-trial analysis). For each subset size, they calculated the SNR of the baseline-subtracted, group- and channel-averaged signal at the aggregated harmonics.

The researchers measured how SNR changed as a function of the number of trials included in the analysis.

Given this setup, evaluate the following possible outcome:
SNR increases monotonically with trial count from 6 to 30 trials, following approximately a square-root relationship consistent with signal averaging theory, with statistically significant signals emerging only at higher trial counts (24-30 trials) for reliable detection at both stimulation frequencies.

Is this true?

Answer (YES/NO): NO